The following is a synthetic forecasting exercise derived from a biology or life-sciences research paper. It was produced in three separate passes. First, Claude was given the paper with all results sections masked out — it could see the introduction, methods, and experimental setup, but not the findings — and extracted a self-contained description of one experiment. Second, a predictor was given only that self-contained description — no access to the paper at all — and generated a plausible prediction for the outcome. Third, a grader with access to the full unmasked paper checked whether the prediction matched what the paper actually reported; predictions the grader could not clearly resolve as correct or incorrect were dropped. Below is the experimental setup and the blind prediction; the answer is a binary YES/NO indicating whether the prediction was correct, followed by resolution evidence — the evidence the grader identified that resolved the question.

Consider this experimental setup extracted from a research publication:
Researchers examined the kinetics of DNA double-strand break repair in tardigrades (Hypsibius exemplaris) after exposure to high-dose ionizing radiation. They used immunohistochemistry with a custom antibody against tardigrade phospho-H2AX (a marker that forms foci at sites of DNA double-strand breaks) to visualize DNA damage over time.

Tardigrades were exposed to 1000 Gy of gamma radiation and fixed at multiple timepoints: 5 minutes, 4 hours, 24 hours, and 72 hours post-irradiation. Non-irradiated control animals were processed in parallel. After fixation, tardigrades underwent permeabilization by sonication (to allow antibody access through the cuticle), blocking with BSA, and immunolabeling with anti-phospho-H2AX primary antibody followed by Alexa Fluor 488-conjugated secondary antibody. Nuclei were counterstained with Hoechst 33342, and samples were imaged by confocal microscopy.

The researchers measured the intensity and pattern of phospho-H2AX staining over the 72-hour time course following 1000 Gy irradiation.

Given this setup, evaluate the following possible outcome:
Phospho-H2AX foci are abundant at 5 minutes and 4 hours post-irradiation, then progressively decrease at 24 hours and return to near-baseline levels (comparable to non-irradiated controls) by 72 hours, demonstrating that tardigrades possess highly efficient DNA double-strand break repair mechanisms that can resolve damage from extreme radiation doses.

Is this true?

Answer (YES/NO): NO